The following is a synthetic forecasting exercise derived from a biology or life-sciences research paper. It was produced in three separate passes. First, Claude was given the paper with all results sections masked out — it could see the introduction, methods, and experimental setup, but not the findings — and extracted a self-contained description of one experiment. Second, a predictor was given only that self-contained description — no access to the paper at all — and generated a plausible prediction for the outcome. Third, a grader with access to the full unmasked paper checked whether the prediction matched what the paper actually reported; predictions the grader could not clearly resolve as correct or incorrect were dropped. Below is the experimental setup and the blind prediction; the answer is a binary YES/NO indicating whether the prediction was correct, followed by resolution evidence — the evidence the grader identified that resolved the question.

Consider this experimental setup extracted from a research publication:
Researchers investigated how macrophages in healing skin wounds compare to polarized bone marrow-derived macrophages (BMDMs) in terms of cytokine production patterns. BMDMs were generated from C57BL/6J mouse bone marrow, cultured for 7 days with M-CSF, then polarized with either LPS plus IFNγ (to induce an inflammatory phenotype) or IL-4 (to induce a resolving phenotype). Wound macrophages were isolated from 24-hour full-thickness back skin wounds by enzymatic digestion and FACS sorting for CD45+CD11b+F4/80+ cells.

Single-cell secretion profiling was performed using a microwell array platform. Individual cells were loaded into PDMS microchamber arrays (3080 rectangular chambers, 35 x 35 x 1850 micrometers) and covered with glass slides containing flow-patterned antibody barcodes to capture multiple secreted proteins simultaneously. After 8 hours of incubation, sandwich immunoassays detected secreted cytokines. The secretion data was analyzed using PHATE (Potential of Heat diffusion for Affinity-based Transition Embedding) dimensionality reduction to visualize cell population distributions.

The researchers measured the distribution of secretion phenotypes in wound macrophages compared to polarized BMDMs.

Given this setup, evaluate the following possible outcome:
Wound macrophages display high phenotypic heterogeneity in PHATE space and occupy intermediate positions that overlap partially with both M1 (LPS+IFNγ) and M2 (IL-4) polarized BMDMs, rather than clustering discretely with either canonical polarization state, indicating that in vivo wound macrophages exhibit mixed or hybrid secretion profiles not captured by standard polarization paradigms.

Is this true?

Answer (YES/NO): NO